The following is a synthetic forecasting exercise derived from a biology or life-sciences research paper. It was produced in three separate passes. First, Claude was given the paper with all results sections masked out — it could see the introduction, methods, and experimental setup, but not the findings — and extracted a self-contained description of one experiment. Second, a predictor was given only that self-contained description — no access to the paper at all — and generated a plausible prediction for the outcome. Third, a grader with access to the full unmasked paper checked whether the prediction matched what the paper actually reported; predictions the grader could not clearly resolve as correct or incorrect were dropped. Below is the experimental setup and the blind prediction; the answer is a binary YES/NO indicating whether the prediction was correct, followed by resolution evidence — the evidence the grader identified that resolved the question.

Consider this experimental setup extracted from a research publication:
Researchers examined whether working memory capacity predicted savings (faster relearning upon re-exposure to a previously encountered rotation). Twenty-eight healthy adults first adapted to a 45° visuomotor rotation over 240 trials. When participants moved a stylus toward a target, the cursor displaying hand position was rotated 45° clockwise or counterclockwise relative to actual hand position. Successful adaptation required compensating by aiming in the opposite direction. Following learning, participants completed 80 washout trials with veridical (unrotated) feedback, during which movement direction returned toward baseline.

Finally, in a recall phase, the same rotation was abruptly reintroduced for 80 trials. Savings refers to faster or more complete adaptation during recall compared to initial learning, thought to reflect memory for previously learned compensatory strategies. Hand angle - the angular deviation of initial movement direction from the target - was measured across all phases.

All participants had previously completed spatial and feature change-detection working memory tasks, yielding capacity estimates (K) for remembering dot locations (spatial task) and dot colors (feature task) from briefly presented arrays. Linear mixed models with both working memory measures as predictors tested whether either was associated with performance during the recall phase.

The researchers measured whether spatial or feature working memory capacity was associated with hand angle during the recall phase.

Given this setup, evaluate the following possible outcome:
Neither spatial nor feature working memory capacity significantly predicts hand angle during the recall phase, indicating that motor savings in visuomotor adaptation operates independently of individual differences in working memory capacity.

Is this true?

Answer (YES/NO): YES